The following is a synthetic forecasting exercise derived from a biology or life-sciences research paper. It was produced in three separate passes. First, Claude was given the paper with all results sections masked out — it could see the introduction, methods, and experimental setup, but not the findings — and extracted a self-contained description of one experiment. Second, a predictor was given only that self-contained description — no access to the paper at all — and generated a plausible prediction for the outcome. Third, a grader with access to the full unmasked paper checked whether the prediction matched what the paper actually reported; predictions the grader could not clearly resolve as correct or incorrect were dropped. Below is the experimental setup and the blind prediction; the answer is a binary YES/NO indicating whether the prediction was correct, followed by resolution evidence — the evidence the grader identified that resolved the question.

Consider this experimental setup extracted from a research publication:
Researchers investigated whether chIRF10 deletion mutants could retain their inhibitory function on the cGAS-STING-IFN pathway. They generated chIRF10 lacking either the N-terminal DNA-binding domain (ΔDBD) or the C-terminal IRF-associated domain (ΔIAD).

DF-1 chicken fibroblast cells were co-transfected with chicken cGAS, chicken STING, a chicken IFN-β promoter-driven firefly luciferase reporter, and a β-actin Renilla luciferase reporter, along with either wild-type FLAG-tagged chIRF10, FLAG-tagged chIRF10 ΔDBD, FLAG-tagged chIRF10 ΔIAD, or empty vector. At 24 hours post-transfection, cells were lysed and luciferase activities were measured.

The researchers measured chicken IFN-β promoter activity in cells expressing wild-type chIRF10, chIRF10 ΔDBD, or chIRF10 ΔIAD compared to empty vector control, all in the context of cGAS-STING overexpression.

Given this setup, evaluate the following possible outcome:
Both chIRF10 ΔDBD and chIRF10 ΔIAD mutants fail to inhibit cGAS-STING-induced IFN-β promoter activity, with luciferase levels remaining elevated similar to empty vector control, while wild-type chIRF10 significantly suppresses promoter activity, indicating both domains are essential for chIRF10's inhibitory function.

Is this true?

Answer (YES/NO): NO